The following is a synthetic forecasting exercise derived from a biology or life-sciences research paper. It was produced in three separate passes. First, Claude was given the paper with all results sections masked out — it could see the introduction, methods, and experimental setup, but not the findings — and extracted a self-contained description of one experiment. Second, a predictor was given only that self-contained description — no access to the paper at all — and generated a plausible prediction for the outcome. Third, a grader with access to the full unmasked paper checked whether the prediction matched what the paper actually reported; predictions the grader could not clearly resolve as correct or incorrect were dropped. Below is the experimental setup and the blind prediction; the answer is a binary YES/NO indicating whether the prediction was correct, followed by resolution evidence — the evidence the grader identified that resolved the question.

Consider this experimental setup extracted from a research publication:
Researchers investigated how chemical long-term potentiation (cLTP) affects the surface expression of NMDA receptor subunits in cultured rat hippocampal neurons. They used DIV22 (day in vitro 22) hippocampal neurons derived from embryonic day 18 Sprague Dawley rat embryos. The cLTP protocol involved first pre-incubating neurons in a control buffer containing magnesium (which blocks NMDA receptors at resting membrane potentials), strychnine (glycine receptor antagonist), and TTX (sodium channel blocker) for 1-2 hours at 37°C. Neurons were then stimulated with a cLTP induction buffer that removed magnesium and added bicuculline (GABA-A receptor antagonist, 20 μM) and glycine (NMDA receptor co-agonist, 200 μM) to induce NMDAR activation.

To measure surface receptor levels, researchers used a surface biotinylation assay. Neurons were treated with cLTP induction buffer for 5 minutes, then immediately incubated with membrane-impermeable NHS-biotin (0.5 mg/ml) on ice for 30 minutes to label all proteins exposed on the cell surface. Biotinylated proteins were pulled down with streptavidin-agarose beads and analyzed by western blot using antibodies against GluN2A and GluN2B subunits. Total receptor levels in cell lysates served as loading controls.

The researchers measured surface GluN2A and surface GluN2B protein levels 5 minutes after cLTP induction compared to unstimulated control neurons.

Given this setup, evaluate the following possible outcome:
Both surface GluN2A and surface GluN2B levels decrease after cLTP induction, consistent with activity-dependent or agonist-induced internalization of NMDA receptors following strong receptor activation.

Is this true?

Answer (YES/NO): NO